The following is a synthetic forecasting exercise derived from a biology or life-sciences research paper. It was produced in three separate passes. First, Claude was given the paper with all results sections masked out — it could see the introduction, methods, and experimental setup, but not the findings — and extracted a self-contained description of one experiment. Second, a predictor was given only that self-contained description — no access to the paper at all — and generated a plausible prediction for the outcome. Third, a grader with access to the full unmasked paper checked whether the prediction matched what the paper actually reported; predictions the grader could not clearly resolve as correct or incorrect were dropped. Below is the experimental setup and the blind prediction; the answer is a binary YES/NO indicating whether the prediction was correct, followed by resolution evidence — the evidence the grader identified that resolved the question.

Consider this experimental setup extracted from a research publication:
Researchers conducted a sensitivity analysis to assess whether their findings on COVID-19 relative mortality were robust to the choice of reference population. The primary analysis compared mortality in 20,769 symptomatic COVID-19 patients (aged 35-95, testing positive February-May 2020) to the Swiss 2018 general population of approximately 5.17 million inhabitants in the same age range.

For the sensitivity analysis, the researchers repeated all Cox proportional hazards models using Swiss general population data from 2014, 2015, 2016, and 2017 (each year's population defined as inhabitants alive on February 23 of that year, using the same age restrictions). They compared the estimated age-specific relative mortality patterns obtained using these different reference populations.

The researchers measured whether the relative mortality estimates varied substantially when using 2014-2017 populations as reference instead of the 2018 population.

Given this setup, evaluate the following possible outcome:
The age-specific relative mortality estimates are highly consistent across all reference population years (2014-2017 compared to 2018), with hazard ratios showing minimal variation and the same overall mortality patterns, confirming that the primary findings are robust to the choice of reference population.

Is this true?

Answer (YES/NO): YES